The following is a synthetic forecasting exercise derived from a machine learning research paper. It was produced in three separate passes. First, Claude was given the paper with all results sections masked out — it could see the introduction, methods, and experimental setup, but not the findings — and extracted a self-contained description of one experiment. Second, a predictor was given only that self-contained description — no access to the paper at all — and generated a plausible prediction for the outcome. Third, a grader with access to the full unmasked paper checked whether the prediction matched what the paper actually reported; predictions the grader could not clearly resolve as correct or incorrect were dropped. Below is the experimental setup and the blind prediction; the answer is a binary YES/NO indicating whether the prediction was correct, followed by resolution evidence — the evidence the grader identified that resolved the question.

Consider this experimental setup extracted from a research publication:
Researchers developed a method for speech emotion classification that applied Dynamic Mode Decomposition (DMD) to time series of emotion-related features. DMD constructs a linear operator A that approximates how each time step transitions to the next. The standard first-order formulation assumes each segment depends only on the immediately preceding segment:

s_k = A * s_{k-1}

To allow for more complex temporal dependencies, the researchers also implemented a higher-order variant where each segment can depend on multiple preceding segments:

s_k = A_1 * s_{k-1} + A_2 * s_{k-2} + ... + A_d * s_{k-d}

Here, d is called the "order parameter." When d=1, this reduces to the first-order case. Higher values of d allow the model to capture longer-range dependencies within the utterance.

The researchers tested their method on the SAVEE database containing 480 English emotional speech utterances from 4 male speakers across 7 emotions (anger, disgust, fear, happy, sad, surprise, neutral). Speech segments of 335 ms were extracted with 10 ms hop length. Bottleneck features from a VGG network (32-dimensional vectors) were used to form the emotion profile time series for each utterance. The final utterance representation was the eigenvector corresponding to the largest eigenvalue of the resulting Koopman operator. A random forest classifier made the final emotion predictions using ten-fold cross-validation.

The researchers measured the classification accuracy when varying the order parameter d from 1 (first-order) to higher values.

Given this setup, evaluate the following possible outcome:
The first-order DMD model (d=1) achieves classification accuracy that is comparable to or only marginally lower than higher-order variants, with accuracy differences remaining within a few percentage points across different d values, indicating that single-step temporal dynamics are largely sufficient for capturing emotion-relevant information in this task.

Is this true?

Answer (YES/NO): NO